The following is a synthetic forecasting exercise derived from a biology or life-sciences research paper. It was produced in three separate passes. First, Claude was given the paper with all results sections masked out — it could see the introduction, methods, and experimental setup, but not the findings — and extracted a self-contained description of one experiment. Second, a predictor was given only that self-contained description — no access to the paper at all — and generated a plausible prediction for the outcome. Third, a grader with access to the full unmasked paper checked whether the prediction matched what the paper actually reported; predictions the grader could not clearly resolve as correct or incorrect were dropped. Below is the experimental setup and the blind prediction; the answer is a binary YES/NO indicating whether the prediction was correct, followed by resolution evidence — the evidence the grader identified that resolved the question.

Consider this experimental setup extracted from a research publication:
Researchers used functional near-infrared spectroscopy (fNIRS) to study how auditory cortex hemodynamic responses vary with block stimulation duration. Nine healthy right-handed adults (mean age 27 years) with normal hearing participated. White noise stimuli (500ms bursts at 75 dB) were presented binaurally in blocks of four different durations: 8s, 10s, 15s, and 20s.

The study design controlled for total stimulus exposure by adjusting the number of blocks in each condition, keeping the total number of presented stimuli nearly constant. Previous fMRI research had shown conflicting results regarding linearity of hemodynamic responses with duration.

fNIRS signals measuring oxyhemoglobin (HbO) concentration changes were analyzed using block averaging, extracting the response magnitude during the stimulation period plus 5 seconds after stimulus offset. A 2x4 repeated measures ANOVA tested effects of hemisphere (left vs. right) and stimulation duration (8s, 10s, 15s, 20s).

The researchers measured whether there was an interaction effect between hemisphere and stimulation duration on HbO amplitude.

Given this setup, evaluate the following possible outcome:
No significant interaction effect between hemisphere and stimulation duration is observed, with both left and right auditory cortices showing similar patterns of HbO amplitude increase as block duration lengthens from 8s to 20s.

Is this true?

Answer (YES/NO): YES